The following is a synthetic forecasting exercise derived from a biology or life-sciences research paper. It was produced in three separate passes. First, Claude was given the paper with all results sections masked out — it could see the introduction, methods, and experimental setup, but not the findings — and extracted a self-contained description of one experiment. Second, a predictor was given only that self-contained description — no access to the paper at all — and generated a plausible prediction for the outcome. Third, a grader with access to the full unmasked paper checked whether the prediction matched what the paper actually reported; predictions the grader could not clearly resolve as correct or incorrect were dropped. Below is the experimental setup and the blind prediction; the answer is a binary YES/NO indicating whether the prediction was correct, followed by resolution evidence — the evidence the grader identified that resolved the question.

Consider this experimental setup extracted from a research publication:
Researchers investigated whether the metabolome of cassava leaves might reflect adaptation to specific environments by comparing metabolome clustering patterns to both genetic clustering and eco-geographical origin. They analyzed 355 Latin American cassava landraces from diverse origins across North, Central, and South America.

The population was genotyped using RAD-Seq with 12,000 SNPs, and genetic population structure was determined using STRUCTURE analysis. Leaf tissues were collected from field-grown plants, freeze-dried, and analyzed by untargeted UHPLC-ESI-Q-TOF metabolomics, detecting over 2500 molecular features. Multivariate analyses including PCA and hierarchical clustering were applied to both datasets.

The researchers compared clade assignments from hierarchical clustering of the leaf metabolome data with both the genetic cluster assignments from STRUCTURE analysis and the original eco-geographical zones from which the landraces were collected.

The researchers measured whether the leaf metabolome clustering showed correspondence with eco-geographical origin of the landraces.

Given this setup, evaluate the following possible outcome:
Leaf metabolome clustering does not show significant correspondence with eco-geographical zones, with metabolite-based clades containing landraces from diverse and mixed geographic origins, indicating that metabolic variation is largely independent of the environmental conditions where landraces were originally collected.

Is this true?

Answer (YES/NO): NO